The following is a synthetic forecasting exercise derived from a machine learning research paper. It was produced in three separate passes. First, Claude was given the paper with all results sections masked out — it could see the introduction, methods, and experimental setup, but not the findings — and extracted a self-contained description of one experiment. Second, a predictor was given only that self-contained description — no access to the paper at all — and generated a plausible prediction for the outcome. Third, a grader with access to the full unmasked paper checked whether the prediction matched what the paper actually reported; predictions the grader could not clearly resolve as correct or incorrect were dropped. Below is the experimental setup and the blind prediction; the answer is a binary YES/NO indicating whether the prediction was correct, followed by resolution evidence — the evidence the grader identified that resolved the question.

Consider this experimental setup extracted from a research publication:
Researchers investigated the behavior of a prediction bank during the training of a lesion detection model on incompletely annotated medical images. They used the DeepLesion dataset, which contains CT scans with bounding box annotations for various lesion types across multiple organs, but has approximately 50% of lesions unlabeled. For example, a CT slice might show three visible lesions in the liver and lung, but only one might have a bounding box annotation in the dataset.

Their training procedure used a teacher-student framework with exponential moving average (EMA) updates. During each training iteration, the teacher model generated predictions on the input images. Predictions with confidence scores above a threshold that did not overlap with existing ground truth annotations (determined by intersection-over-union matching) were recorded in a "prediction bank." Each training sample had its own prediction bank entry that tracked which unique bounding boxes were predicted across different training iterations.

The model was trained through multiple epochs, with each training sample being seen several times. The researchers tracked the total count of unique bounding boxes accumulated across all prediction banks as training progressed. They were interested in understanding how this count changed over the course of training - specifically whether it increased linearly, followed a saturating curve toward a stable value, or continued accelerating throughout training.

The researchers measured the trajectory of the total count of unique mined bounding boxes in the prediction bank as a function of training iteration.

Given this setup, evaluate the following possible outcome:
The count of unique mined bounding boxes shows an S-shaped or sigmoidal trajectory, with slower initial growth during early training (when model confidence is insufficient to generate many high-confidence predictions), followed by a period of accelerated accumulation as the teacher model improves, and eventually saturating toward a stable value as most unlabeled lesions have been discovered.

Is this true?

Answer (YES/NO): NO